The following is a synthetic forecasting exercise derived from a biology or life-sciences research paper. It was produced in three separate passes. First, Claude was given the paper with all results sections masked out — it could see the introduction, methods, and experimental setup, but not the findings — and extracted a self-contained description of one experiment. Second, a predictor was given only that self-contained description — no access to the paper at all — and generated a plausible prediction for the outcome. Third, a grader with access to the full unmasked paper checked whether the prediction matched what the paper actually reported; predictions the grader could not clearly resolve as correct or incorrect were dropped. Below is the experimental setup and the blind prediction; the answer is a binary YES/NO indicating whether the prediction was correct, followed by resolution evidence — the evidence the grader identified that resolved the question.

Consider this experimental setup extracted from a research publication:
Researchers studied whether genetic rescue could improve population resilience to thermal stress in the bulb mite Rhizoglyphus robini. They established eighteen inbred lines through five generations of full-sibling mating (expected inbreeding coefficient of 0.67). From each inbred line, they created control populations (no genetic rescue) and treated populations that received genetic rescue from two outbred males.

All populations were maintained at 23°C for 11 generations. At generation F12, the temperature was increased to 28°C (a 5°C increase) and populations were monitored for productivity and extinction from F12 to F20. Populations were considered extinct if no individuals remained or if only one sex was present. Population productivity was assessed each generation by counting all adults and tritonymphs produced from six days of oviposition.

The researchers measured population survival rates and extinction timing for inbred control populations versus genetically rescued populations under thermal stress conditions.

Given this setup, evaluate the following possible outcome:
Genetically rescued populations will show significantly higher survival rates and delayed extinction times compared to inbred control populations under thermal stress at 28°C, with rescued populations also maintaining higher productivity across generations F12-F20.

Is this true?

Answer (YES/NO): YES